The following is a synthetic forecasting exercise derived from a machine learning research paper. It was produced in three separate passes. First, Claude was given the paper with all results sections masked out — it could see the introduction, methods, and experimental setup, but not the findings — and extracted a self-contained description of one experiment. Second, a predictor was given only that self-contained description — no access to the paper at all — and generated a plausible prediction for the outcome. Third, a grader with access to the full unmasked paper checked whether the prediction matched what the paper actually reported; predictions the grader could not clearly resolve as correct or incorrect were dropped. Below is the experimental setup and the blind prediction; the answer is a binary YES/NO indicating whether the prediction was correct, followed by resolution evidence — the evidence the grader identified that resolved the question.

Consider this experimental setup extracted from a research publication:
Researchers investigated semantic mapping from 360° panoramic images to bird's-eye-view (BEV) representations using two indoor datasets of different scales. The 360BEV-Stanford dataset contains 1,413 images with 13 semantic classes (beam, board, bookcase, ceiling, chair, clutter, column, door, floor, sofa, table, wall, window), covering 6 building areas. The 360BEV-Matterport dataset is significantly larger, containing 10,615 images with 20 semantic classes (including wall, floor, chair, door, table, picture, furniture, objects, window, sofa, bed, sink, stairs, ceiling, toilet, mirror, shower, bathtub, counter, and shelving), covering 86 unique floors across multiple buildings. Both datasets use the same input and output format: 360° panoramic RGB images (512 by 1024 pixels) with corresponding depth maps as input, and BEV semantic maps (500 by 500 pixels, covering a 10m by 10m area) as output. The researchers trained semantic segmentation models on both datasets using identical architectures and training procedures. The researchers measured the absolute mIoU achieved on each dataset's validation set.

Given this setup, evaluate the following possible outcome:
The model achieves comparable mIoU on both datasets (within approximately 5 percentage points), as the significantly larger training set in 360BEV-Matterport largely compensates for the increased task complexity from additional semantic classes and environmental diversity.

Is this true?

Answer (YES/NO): YES